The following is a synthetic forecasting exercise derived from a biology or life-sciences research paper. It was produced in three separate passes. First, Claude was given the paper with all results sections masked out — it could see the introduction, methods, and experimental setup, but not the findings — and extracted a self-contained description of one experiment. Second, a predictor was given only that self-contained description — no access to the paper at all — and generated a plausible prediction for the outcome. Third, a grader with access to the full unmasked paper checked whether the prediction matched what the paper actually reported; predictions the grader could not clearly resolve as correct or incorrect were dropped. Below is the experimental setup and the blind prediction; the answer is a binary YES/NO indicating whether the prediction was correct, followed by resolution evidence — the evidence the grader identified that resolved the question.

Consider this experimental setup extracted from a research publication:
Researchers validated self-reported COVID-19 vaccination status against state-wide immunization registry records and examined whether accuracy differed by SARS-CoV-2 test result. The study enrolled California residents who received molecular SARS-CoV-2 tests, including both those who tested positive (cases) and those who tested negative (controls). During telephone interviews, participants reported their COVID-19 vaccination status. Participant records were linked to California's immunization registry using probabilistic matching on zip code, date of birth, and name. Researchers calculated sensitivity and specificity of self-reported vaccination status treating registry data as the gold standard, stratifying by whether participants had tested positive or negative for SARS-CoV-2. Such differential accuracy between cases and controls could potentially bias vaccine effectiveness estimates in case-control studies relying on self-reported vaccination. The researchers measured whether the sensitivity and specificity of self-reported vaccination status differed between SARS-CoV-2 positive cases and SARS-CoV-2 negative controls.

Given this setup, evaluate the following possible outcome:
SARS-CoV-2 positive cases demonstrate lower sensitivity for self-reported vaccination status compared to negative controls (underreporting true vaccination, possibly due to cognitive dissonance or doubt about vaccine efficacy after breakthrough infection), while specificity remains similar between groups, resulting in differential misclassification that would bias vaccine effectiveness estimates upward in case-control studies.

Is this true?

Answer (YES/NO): NO